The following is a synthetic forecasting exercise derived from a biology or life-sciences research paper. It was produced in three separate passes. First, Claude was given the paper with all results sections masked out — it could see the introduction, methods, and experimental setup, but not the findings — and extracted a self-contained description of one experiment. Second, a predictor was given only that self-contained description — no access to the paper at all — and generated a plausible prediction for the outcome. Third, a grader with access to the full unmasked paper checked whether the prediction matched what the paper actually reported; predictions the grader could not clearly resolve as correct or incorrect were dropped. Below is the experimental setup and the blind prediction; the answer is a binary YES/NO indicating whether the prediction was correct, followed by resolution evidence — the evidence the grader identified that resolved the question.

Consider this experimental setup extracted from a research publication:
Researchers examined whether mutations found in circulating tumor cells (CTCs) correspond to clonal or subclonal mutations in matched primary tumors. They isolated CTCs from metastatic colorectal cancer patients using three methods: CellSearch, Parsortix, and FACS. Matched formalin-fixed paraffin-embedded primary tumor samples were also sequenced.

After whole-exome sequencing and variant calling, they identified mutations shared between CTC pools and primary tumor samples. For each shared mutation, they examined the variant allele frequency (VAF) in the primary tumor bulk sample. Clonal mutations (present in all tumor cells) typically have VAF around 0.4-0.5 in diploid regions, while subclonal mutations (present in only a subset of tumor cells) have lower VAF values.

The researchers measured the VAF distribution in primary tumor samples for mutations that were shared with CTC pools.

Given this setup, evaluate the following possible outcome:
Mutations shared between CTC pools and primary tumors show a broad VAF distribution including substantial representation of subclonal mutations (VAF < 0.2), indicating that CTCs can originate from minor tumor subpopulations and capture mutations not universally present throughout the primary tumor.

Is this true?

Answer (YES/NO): YES